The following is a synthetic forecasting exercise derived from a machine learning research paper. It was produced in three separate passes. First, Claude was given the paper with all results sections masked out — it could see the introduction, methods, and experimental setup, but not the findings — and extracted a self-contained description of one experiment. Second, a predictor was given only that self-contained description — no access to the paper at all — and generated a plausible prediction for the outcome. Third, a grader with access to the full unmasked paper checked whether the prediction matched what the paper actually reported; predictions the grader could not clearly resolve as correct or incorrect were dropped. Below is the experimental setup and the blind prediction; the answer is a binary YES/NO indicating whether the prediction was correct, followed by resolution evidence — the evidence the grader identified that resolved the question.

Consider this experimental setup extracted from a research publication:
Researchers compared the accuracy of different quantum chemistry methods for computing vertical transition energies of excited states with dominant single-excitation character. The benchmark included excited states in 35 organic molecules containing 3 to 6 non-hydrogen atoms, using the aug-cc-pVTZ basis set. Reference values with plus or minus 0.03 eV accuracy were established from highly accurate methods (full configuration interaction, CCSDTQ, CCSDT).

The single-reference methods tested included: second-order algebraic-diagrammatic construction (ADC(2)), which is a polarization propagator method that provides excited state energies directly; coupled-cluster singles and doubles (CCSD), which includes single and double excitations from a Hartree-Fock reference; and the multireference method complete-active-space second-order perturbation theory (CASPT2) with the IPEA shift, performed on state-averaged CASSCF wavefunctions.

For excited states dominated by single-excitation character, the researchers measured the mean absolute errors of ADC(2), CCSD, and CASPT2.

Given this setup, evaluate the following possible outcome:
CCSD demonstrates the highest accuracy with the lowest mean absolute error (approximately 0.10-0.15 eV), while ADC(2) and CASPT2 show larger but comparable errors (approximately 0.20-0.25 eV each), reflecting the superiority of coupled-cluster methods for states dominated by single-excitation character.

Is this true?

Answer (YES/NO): NO